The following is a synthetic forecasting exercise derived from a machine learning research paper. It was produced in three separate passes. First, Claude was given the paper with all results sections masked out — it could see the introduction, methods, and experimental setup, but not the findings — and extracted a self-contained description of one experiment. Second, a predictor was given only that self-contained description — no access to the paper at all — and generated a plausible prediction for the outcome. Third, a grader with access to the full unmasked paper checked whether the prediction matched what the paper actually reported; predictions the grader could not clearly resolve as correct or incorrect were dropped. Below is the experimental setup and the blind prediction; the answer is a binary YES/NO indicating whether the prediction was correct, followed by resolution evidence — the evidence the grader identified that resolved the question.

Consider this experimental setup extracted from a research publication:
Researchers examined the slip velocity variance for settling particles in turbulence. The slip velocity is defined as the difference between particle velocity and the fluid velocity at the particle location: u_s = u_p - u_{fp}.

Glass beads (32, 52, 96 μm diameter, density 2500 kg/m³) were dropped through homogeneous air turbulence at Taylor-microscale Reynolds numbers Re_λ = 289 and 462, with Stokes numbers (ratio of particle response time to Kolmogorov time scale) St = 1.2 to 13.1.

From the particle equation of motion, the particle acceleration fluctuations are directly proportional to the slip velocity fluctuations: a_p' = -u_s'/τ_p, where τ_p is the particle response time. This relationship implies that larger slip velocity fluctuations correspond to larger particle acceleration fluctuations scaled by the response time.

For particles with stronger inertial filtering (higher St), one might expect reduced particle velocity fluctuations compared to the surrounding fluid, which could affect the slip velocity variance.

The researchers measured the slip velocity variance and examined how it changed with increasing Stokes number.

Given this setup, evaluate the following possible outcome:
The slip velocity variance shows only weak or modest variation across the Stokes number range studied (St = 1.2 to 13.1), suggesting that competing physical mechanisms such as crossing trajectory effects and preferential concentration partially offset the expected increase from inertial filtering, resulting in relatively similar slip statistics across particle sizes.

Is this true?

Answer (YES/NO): NO